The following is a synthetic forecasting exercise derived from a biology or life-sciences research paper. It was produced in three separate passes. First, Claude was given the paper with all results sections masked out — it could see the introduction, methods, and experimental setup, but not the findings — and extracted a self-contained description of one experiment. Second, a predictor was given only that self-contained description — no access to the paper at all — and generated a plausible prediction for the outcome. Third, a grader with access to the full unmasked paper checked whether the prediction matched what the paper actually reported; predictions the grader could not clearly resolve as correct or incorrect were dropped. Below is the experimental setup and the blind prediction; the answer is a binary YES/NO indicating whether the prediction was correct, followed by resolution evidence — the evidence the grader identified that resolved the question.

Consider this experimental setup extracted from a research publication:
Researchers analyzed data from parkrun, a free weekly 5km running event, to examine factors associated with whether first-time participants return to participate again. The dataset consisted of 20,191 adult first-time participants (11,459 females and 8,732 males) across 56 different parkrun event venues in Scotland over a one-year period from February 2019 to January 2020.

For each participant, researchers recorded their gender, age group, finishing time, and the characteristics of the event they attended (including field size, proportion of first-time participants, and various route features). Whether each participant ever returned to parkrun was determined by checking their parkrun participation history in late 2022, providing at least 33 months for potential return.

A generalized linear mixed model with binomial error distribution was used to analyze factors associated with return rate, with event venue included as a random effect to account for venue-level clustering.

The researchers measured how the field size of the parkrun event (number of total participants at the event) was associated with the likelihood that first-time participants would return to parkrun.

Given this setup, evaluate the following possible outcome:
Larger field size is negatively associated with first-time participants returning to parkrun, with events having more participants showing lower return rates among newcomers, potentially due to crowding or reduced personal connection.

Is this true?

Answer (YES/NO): YES